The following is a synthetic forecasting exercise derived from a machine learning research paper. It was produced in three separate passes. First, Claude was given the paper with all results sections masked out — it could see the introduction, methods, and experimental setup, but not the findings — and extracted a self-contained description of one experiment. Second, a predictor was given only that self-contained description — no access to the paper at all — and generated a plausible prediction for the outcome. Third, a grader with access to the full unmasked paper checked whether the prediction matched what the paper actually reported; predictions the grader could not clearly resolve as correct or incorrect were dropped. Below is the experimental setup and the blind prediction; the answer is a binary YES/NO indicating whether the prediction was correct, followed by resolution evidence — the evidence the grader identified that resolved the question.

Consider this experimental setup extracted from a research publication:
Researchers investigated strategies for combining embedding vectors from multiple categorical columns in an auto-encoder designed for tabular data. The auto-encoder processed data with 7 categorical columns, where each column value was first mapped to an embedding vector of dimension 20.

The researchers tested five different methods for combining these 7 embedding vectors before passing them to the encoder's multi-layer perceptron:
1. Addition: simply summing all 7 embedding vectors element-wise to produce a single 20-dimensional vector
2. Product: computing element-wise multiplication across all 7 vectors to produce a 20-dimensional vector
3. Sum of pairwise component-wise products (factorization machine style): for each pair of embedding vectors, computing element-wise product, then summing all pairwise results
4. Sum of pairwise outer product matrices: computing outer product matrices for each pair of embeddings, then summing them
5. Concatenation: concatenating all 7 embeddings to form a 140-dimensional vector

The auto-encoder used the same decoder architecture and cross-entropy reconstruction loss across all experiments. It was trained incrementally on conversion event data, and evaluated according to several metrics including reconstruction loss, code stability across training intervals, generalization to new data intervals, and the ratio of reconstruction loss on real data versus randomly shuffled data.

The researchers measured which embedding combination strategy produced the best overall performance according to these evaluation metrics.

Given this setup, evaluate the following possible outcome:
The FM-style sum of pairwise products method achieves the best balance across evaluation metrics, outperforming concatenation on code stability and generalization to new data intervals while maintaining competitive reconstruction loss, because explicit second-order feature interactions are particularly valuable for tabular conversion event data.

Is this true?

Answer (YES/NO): NO